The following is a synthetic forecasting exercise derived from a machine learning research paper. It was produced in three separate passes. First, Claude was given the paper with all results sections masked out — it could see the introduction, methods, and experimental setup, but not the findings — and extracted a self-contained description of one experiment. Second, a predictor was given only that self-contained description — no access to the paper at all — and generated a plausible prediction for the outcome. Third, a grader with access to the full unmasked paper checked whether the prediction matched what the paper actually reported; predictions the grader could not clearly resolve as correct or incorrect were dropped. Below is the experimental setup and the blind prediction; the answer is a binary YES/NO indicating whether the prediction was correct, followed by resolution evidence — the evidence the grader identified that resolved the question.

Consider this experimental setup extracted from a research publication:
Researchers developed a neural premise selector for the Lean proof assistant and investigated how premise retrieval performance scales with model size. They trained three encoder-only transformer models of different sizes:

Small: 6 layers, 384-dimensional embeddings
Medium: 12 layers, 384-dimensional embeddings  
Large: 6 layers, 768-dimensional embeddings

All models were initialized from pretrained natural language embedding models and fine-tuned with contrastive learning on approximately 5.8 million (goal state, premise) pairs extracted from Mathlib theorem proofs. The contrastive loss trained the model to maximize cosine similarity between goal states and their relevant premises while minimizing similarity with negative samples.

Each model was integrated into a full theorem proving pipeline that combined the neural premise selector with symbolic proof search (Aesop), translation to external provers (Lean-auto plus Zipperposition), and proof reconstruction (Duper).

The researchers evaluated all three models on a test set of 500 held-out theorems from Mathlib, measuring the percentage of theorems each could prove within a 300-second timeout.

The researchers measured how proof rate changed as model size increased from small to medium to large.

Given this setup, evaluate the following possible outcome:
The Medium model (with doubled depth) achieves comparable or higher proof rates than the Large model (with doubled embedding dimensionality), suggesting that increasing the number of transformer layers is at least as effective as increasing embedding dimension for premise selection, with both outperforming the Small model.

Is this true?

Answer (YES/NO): NO